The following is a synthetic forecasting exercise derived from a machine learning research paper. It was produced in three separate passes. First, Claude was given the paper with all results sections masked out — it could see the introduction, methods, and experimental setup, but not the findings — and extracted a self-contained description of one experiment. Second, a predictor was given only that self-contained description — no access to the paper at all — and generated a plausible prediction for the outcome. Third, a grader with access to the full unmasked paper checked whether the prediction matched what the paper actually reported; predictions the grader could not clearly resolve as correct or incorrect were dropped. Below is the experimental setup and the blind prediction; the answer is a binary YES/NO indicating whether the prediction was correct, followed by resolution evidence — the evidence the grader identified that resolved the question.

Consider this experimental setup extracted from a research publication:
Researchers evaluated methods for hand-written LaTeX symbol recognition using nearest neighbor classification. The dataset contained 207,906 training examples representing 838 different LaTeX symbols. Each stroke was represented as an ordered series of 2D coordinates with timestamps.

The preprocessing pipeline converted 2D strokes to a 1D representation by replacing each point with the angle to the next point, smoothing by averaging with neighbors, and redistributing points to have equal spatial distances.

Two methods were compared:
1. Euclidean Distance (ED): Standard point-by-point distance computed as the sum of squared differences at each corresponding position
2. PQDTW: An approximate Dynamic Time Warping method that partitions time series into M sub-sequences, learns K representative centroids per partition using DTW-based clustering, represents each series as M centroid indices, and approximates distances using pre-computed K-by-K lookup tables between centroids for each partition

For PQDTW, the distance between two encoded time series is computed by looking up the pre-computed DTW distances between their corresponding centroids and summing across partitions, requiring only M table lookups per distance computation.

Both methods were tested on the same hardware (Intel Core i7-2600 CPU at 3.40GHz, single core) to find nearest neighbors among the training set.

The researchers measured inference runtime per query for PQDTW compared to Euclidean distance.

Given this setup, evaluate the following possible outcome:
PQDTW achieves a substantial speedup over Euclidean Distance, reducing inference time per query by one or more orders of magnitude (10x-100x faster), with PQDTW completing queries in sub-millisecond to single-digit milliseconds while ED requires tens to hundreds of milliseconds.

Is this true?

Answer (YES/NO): NO